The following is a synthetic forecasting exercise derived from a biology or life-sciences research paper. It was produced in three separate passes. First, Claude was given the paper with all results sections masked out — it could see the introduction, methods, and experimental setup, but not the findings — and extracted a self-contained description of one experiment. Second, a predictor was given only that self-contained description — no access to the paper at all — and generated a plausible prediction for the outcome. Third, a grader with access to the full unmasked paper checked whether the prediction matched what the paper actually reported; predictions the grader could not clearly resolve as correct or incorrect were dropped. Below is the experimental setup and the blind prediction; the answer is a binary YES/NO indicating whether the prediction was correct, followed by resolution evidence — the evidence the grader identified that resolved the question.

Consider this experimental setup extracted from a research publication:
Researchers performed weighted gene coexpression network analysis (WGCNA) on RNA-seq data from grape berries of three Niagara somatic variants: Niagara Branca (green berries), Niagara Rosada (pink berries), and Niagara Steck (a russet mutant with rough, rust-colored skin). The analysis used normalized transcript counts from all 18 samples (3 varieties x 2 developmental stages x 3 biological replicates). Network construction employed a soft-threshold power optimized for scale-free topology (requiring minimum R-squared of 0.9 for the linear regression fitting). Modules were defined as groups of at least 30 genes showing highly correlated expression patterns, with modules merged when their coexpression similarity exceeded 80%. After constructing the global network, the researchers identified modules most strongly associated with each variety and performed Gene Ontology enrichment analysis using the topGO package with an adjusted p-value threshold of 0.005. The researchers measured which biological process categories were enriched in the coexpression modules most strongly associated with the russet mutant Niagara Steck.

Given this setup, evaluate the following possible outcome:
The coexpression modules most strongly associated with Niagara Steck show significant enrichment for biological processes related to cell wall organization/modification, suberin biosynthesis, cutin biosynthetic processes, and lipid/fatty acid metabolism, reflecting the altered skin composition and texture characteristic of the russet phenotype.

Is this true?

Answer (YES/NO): NO